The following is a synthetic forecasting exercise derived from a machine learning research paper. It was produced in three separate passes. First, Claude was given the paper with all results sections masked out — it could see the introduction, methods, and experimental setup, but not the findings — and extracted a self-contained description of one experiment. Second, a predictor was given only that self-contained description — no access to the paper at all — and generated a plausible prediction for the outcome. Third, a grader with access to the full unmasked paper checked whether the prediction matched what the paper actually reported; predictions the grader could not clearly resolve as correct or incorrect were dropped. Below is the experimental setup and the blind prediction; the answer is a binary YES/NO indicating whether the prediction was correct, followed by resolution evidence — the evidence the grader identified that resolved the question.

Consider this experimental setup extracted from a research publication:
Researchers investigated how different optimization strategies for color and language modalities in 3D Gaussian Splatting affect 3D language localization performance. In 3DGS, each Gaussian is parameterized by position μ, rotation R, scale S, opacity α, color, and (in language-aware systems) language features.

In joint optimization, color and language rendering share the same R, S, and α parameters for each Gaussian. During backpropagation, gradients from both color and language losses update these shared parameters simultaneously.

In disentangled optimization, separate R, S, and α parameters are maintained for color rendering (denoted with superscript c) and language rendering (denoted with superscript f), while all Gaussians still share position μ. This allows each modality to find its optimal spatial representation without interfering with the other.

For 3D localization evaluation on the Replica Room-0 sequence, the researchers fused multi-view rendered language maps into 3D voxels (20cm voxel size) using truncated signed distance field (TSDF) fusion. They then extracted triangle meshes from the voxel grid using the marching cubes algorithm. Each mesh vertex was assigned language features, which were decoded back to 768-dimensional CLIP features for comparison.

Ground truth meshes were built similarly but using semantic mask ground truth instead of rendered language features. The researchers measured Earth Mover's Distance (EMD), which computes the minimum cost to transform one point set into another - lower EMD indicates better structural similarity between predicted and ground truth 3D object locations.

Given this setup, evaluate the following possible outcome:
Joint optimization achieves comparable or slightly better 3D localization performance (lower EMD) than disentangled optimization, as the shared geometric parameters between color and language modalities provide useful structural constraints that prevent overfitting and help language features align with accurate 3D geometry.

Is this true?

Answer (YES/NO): NO